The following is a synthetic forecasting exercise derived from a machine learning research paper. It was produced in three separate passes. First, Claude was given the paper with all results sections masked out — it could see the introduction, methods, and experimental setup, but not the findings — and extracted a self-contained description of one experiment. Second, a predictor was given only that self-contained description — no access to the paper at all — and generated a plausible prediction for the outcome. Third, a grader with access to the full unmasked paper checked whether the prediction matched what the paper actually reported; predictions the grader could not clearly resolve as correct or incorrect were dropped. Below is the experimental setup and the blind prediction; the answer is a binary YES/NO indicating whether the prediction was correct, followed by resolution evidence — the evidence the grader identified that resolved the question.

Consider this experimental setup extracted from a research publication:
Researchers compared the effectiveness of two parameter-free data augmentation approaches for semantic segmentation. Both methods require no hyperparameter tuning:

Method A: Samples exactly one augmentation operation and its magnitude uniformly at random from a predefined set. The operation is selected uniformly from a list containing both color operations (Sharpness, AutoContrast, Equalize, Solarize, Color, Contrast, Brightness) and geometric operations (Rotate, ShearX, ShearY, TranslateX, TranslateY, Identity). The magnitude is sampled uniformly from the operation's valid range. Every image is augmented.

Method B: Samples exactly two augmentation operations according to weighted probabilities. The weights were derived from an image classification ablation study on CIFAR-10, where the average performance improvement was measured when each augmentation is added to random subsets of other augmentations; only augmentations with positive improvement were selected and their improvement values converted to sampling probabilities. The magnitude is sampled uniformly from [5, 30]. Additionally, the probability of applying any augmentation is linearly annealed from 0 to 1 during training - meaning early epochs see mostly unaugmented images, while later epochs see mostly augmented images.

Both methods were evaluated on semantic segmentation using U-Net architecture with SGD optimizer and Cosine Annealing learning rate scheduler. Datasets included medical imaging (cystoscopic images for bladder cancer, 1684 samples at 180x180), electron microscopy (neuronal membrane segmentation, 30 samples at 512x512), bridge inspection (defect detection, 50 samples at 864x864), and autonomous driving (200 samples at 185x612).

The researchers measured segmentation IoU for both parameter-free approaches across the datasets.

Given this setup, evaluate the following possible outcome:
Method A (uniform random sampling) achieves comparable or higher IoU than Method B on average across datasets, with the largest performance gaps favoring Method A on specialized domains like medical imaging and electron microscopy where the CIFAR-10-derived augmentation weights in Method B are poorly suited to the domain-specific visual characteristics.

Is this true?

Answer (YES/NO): NO